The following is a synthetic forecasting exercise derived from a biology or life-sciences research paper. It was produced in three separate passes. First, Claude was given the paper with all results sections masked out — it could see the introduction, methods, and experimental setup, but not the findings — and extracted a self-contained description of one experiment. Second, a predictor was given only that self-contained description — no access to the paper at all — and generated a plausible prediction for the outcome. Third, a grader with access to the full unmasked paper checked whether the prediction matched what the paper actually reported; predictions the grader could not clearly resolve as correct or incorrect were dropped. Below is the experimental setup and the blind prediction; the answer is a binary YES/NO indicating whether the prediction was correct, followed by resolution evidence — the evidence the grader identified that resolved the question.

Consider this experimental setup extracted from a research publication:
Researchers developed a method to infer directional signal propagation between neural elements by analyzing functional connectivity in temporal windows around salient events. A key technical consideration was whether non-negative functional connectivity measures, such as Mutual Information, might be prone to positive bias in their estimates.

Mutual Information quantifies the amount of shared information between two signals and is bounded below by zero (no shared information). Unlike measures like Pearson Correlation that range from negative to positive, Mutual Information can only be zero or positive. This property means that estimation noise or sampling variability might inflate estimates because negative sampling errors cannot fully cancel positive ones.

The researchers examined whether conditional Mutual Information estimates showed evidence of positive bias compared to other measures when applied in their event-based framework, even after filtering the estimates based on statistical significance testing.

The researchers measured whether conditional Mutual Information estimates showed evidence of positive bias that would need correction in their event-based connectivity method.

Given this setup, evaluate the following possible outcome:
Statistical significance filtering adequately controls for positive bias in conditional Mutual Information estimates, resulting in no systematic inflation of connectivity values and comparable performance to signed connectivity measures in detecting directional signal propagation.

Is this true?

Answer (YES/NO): NO